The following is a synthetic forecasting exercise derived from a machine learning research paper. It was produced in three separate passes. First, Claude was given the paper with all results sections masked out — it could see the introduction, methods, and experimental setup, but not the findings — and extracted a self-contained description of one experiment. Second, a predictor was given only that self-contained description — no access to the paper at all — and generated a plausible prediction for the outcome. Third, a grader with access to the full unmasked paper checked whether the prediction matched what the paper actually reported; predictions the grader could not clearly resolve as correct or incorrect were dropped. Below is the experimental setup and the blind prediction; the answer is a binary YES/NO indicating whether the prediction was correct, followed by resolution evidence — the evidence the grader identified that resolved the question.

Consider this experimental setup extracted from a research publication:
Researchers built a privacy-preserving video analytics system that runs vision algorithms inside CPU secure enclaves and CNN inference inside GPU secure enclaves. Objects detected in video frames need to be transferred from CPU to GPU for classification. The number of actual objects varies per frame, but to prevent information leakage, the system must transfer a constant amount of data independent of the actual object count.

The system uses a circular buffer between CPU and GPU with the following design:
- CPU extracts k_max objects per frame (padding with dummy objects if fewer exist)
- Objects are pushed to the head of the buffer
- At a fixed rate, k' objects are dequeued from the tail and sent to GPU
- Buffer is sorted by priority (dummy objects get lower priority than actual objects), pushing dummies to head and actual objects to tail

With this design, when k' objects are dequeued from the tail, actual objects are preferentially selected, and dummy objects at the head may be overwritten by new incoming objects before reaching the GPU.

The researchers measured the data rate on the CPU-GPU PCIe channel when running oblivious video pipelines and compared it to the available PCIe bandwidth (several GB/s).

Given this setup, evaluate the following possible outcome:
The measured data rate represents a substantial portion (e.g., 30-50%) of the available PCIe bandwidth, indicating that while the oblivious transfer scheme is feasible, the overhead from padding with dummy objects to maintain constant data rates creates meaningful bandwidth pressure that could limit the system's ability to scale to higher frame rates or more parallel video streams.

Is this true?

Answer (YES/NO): NO